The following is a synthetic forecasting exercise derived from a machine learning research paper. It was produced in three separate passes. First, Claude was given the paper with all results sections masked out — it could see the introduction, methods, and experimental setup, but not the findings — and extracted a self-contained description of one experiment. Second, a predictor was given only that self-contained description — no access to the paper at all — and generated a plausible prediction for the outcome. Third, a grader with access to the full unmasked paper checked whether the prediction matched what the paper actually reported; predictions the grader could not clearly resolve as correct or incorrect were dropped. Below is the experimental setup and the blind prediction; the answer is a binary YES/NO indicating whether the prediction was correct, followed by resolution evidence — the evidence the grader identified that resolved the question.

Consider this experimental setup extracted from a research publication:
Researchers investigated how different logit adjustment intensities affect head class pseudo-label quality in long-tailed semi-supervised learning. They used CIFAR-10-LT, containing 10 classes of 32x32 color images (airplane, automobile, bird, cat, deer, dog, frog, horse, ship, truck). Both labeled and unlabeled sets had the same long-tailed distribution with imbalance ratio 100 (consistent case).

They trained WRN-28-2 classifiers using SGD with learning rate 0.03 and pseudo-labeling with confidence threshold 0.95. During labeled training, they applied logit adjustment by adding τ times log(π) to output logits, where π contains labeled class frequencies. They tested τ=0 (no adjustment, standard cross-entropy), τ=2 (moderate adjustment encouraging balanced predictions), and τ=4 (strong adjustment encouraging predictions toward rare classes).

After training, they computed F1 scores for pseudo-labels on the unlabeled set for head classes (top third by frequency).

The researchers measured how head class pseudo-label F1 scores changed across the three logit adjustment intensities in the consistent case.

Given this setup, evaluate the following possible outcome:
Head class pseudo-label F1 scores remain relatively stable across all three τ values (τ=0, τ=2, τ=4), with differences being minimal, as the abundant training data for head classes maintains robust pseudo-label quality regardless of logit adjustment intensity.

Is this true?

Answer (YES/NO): NO